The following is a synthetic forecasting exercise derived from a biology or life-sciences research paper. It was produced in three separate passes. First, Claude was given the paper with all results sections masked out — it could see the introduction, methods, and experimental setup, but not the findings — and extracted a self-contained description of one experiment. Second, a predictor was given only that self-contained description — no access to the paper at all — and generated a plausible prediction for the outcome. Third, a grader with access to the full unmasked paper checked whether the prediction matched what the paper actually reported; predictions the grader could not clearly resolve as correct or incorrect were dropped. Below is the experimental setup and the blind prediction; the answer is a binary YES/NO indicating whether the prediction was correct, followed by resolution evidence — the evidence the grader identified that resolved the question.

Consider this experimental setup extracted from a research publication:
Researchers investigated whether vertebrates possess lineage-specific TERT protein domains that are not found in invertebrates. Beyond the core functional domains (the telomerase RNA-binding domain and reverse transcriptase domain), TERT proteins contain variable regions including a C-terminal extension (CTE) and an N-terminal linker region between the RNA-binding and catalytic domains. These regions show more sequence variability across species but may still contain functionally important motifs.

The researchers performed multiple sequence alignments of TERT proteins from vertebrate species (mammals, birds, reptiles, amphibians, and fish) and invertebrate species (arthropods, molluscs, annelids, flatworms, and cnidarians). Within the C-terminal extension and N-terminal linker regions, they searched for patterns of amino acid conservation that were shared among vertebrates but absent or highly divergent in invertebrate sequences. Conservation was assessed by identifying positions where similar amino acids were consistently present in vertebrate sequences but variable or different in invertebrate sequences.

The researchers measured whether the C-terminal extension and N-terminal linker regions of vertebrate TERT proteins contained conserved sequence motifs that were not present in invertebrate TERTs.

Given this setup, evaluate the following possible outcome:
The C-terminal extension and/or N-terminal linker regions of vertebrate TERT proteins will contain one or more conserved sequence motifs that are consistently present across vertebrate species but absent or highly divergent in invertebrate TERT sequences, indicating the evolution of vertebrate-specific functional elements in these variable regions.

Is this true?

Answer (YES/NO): YES